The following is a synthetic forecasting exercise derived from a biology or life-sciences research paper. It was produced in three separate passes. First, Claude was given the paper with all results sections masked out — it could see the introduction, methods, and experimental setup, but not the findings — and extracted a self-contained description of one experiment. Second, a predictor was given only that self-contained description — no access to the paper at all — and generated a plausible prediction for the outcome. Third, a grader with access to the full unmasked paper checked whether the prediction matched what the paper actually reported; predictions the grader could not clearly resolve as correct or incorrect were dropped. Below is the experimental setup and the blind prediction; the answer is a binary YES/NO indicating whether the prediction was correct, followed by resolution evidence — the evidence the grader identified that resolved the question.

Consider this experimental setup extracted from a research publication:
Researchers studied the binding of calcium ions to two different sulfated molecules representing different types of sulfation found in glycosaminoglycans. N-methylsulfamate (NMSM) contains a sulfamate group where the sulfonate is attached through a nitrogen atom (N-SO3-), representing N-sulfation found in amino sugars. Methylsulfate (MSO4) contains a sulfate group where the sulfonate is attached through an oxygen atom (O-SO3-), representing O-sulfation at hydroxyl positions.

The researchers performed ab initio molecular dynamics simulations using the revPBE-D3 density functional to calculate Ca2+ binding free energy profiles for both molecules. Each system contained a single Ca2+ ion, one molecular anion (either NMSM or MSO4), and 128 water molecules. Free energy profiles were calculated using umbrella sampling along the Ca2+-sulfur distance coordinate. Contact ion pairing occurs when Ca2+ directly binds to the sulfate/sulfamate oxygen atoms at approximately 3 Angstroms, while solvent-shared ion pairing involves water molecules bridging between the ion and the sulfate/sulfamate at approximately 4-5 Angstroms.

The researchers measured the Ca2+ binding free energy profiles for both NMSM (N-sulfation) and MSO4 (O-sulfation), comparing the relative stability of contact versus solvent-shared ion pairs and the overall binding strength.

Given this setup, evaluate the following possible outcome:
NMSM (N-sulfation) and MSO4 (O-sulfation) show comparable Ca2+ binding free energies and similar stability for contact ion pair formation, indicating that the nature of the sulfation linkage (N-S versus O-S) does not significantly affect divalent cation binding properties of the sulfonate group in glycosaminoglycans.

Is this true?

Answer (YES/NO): YES